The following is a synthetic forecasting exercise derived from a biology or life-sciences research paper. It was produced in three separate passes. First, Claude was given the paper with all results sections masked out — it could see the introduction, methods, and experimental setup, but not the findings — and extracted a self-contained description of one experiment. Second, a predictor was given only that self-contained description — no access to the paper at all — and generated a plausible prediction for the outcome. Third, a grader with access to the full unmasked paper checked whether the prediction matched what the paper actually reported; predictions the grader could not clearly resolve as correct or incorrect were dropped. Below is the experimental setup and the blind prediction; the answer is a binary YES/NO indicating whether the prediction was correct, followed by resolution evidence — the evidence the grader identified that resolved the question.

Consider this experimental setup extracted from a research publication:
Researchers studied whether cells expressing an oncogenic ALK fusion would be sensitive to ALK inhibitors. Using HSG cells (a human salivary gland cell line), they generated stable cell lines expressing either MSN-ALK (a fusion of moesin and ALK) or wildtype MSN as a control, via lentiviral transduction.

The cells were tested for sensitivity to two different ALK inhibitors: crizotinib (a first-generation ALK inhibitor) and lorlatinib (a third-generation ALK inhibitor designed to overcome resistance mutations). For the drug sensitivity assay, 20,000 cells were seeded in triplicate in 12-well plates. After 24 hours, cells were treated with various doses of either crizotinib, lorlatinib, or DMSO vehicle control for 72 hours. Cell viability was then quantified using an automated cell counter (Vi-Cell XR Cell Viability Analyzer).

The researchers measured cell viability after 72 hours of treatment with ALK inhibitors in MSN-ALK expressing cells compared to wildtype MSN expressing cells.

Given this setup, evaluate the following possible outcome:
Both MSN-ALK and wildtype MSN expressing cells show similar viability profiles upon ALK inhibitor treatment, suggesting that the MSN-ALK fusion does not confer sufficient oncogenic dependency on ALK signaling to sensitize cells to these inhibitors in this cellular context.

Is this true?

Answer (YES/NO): NO